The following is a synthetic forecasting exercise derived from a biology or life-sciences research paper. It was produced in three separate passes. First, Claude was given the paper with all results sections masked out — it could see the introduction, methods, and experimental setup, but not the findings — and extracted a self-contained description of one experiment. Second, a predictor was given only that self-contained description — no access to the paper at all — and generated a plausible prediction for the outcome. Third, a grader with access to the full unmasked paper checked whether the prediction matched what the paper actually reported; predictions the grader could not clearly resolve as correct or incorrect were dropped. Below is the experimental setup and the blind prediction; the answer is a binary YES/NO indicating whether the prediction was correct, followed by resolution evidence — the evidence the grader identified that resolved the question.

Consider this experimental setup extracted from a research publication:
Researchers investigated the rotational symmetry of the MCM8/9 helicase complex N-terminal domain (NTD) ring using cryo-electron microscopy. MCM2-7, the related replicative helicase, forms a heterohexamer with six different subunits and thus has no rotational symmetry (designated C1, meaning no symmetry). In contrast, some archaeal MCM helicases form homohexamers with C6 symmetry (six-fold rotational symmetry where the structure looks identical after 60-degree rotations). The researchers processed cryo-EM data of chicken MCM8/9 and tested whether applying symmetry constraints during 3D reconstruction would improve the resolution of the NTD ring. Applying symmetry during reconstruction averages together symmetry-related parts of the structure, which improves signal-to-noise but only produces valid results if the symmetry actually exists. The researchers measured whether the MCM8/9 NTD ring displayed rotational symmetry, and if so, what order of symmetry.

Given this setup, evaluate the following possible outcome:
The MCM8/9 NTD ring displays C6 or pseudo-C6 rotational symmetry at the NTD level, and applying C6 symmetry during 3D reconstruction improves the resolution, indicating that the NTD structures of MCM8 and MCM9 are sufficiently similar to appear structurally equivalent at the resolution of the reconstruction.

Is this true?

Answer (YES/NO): NO